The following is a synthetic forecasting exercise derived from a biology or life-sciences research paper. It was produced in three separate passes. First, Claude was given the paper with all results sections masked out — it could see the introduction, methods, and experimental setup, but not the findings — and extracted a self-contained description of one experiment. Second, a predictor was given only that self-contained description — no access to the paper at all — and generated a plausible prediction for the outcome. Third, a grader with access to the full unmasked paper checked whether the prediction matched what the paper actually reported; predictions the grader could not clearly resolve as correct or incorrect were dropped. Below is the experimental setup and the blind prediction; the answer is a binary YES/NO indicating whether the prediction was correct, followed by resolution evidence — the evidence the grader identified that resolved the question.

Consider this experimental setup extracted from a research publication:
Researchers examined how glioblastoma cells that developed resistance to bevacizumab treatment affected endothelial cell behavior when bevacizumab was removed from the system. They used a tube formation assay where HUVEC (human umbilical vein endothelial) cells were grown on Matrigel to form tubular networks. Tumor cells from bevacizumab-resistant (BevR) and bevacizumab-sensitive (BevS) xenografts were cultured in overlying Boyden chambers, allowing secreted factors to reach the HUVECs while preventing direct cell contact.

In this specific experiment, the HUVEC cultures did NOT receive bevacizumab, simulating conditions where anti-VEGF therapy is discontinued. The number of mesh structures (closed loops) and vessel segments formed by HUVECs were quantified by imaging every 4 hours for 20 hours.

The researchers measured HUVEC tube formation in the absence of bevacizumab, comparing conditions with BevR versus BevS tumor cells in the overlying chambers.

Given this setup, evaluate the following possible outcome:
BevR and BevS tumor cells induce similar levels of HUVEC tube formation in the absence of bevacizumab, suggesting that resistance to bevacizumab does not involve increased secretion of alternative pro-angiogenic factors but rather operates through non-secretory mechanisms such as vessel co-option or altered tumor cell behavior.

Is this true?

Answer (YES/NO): NO